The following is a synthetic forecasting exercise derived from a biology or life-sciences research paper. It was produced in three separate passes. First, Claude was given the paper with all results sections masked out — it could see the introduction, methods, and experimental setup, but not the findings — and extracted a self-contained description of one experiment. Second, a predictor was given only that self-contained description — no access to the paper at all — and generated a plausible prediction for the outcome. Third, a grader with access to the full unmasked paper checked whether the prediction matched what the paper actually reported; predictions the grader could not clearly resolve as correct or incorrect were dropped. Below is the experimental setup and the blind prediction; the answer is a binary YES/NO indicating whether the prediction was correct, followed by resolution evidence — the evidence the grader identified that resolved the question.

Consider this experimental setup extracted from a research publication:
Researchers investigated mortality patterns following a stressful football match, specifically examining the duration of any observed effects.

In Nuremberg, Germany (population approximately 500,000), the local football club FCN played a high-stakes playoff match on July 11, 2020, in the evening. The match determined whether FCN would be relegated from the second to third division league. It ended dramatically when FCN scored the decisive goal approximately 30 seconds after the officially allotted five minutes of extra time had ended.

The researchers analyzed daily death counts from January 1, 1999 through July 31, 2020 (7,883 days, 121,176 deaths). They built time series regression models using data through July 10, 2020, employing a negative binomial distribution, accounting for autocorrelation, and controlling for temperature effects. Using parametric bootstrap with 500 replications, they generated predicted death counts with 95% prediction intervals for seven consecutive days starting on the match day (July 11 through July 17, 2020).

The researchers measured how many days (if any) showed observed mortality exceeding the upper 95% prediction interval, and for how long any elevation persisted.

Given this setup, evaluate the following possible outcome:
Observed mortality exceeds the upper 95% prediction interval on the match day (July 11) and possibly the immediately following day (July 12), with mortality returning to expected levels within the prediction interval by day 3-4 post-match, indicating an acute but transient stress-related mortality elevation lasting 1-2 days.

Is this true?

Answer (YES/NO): NO